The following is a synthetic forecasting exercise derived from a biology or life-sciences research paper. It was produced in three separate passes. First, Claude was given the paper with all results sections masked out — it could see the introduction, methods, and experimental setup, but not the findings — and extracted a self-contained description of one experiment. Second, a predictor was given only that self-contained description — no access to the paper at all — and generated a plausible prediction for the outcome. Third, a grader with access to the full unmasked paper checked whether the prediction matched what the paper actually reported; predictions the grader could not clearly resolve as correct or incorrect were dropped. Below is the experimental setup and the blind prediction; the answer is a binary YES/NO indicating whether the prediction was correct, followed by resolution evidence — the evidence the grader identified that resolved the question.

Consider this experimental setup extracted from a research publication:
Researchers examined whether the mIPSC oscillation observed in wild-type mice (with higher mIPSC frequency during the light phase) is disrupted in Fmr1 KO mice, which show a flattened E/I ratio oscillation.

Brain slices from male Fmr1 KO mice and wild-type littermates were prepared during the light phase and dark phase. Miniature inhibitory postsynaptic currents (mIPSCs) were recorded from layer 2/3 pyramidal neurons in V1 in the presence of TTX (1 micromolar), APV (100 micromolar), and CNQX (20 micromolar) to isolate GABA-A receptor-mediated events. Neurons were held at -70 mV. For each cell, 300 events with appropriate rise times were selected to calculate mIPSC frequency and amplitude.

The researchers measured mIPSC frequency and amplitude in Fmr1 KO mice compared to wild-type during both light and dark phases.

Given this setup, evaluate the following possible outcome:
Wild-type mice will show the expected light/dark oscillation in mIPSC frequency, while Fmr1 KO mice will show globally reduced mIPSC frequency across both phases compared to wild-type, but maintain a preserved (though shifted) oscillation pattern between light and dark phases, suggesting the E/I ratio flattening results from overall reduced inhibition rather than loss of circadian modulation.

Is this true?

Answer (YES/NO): NO